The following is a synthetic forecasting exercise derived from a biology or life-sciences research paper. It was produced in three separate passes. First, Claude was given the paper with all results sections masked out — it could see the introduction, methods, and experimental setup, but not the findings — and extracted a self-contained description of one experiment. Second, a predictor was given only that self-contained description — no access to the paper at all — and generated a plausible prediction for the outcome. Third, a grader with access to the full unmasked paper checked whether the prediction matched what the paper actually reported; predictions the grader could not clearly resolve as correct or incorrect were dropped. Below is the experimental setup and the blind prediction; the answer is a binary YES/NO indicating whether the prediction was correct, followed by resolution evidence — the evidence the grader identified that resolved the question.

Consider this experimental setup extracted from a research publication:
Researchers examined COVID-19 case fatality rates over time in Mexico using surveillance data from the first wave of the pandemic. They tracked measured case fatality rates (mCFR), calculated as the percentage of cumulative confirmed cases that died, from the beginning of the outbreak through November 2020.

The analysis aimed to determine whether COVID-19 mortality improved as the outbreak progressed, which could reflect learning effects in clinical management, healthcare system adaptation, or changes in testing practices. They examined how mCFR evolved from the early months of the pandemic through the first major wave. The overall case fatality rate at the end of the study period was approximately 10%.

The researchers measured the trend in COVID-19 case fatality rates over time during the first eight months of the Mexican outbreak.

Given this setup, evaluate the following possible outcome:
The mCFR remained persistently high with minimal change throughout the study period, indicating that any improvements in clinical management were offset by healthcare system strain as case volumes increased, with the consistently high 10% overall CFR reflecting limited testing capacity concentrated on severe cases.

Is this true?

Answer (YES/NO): NO